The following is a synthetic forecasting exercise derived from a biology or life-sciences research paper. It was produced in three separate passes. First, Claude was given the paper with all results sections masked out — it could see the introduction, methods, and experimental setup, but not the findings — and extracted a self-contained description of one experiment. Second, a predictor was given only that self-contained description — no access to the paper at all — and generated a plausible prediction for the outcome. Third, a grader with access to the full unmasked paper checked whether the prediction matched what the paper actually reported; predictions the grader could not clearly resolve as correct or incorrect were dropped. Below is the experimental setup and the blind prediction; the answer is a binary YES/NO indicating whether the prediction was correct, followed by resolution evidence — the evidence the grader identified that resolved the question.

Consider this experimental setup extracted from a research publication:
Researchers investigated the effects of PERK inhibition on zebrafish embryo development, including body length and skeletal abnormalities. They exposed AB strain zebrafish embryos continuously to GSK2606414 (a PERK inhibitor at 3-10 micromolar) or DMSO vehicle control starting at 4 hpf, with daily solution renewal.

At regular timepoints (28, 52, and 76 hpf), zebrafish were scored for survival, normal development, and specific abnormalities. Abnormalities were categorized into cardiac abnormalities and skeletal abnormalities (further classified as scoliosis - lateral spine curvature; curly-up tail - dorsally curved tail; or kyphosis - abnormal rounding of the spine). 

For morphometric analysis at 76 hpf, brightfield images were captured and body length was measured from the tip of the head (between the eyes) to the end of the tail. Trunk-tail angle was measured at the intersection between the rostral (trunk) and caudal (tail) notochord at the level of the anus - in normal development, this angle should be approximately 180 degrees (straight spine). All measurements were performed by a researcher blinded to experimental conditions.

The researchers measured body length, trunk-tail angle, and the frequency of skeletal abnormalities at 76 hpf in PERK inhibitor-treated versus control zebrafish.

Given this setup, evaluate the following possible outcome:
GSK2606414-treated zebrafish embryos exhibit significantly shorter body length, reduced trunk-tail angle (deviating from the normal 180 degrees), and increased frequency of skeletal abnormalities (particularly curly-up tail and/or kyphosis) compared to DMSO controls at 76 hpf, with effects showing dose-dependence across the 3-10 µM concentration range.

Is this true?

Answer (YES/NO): NO